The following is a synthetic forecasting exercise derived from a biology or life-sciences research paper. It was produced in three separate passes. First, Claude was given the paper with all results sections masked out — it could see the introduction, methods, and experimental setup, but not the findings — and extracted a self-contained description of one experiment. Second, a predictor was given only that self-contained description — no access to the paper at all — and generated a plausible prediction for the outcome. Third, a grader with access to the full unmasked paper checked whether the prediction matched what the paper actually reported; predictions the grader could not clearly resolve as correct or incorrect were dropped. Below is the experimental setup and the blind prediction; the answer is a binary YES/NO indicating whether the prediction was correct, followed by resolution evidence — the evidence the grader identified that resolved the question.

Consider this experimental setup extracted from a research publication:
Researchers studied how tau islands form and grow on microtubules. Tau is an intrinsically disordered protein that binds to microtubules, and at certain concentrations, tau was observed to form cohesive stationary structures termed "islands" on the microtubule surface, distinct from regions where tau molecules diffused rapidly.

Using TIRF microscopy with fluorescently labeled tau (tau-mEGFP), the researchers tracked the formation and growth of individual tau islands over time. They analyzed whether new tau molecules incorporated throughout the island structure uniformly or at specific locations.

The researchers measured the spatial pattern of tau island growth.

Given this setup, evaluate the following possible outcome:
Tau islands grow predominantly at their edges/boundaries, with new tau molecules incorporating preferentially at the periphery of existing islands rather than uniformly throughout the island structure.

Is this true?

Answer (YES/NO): YES